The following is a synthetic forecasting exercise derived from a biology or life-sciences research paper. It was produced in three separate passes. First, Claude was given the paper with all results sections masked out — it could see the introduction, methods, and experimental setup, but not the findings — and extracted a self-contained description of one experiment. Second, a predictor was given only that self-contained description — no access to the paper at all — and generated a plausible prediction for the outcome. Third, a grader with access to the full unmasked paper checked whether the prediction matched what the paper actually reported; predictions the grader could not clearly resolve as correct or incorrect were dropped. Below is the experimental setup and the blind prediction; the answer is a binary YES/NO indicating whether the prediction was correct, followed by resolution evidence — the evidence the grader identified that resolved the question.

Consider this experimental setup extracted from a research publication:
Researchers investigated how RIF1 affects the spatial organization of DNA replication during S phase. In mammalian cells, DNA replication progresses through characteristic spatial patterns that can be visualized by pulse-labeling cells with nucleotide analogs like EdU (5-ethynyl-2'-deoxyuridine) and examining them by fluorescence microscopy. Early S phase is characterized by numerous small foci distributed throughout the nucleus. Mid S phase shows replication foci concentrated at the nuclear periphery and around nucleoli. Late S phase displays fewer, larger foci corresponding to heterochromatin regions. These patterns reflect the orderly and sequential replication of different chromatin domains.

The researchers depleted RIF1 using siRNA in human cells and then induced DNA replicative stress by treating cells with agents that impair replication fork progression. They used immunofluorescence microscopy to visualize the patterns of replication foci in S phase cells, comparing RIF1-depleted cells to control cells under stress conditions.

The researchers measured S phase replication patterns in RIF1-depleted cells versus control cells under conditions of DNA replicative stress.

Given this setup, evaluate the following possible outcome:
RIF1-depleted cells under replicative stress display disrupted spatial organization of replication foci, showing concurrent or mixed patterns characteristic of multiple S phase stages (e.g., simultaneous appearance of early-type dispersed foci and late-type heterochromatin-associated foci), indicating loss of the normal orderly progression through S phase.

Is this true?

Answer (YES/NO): NO